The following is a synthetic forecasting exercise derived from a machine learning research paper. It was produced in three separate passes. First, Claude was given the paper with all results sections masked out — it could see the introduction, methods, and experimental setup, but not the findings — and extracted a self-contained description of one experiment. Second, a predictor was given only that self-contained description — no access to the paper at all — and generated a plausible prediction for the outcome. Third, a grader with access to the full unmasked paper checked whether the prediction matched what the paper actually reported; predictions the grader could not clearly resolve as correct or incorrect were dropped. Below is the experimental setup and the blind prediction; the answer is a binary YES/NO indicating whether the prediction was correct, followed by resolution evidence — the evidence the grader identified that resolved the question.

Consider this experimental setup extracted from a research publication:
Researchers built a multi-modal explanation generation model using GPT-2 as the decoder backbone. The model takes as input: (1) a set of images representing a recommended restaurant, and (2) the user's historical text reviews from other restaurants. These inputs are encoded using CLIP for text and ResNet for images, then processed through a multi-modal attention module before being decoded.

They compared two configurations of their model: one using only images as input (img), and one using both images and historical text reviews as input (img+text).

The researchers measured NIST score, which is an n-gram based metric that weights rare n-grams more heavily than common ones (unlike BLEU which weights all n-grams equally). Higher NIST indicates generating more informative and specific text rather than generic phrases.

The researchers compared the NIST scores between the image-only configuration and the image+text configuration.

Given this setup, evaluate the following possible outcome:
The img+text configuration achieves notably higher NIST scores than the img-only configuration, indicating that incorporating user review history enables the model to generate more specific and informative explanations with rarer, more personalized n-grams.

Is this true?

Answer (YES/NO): YES